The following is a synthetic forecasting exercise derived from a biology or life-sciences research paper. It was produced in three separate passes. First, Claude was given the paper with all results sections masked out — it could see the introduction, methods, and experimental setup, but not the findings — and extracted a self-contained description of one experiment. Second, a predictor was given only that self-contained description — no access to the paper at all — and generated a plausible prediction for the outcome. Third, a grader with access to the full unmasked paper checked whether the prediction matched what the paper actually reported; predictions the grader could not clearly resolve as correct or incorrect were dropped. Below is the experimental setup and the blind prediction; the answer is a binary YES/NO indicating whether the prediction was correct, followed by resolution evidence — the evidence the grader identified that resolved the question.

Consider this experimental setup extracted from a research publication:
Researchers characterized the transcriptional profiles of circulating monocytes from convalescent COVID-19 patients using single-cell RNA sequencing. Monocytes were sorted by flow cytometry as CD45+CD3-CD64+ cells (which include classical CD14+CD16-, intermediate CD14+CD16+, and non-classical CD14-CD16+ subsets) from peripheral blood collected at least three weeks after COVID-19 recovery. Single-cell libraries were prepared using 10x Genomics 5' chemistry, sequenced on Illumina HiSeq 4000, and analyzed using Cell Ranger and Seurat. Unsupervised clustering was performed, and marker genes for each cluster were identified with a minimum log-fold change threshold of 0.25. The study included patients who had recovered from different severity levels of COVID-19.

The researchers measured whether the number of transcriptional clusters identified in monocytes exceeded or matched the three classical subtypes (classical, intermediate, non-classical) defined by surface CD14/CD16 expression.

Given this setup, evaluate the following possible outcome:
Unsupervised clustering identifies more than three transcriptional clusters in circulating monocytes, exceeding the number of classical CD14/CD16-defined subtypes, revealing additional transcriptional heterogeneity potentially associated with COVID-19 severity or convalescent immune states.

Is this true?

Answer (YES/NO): YES